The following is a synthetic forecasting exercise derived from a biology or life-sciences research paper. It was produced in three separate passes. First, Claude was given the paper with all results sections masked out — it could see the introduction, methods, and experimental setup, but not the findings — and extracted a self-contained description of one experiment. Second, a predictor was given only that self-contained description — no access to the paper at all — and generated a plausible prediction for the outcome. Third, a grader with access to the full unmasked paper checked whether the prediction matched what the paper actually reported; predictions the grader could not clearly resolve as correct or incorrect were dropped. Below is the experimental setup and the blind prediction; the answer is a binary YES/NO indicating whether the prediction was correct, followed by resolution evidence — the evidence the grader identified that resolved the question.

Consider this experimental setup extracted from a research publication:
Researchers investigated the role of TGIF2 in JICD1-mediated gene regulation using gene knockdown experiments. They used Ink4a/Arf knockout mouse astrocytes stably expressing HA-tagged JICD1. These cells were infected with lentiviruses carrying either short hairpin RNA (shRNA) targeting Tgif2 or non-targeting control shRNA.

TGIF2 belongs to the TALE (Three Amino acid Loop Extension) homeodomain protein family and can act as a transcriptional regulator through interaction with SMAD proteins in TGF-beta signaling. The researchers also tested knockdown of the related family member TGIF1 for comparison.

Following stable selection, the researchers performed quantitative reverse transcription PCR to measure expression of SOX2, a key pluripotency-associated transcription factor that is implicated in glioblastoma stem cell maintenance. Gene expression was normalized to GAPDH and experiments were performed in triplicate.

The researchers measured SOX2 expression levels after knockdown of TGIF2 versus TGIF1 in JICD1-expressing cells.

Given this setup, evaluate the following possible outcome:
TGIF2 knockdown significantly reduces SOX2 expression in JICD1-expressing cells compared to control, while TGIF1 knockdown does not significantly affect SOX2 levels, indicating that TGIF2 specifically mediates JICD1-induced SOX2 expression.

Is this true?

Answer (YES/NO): NO